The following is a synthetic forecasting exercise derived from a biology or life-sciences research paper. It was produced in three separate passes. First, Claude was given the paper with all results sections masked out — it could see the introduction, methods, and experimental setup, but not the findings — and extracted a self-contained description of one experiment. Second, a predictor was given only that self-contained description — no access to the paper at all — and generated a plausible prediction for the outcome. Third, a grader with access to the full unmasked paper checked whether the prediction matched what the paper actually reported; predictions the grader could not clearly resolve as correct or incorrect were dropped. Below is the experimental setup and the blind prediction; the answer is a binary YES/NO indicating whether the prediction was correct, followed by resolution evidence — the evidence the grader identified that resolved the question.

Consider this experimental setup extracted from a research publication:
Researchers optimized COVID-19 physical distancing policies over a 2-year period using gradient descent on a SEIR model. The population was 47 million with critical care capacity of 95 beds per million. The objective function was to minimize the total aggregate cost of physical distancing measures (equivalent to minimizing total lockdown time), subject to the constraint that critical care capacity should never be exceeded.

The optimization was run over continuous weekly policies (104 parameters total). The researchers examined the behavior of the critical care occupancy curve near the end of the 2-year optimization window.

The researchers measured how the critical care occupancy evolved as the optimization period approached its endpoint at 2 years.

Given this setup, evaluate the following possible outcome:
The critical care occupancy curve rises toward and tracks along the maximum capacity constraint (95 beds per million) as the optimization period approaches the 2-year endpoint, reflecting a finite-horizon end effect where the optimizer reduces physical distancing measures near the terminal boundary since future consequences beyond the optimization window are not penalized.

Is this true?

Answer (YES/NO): NO